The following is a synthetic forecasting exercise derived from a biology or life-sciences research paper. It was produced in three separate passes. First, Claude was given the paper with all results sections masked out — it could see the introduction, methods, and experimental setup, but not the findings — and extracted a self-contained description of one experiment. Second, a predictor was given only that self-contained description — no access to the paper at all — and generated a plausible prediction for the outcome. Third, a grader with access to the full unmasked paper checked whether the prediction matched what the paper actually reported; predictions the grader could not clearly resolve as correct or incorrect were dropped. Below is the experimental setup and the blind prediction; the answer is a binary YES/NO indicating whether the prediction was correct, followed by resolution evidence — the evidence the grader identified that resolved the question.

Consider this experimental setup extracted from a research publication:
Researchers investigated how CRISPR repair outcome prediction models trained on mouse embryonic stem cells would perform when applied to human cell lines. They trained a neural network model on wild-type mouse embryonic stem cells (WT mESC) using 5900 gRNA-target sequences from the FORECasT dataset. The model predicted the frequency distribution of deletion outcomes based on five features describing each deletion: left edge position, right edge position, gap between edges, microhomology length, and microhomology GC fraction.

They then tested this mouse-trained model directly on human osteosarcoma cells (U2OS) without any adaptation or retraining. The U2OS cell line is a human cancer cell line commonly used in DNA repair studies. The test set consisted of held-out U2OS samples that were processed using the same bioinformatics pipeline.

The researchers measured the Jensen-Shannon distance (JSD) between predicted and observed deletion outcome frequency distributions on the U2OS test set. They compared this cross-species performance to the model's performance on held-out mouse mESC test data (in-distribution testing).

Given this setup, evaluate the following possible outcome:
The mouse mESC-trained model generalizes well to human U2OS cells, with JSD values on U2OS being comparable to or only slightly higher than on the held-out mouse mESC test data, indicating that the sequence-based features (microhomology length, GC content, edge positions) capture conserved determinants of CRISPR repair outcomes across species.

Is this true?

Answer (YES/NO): NO